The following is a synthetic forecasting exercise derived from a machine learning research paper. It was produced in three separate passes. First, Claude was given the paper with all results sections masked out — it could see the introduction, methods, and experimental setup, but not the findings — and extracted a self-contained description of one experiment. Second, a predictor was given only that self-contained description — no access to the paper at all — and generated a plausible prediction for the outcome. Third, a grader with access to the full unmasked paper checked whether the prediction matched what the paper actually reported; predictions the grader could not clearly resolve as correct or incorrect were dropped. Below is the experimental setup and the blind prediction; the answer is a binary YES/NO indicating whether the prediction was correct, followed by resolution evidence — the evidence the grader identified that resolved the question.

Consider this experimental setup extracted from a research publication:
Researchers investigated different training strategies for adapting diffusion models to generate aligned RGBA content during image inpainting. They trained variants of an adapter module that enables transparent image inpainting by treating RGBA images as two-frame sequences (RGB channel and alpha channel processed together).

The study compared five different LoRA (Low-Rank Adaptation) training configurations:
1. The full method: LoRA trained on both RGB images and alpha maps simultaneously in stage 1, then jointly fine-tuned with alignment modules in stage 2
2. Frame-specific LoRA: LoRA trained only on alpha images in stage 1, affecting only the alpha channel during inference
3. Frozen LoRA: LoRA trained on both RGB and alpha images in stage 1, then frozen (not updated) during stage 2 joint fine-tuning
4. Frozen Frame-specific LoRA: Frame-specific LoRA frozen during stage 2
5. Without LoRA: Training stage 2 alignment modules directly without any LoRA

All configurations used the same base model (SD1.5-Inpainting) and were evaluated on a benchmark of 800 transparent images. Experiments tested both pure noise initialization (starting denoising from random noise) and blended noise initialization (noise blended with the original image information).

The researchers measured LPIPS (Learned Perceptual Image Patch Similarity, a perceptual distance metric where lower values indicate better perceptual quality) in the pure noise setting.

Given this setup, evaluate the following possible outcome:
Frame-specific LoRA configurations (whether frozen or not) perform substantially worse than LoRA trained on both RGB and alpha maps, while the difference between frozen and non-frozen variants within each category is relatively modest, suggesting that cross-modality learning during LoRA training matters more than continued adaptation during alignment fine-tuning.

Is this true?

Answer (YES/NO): NO